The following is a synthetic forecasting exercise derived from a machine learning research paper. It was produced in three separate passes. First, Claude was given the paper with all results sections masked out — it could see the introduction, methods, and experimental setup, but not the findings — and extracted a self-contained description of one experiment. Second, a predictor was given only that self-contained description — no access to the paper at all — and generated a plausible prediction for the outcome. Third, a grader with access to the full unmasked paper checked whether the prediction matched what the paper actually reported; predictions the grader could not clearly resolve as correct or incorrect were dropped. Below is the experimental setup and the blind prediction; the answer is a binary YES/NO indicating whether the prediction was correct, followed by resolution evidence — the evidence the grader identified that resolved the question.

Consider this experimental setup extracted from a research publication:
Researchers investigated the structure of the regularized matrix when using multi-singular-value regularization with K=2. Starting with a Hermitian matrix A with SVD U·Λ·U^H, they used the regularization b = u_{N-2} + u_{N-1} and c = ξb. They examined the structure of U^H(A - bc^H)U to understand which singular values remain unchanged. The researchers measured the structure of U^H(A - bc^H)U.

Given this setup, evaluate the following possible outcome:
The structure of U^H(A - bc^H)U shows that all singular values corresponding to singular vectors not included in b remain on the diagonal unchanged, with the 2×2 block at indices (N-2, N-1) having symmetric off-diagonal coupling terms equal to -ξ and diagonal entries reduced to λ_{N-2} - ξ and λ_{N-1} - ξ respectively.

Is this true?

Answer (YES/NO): YES